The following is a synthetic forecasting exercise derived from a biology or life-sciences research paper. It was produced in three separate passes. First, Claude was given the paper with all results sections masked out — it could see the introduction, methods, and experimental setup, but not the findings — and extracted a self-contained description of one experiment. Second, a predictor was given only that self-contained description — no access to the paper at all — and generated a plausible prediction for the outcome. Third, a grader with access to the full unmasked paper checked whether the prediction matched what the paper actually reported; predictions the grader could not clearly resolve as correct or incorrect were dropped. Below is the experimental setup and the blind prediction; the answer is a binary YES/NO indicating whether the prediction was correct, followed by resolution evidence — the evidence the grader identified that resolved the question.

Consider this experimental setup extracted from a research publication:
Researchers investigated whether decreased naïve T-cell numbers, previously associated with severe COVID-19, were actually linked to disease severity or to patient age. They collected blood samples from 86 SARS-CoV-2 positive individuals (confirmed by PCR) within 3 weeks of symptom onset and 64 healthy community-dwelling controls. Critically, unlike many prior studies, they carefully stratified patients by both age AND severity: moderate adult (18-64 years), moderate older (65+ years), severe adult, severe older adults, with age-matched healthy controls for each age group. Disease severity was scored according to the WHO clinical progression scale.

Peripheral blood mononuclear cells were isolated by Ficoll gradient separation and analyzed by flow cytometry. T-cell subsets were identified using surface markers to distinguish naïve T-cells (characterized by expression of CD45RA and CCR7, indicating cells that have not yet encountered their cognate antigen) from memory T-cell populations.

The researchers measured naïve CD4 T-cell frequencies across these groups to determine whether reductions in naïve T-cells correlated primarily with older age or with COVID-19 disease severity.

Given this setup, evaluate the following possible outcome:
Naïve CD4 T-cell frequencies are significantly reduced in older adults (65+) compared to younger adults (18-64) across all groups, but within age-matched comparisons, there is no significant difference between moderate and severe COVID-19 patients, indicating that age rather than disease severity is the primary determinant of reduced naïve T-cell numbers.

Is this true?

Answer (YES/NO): NO